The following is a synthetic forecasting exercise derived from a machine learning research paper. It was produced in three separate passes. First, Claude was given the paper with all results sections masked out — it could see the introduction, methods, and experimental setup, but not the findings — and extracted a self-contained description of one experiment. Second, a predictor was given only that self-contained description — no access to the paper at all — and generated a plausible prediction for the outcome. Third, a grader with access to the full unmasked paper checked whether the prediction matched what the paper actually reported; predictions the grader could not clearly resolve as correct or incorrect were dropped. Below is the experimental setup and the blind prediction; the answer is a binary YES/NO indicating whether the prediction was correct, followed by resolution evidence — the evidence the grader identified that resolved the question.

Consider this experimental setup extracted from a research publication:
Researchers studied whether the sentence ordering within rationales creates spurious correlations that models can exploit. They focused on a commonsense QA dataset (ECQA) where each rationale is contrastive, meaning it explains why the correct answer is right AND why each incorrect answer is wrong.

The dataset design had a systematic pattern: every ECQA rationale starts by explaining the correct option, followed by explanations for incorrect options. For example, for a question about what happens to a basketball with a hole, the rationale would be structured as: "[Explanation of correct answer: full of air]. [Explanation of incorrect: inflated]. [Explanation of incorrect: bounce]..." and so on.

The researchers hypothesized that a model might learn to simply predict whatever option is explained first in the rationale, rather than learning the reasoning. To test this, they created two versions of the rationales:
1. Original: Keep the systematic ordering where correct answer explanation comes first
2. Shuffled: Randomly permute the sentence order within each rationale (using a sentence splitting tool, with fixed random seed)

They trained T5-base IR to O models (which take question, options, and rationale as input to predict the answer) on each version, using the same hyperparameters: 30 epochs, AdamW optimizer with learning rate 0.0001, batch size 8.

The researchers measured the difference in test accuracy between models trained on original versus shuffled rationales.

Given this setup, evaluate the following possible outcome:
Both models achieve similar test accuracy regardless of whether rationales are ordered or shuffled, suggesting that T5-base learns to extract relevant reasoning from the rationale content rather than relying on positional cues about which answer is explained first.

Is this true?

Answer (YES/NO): NO